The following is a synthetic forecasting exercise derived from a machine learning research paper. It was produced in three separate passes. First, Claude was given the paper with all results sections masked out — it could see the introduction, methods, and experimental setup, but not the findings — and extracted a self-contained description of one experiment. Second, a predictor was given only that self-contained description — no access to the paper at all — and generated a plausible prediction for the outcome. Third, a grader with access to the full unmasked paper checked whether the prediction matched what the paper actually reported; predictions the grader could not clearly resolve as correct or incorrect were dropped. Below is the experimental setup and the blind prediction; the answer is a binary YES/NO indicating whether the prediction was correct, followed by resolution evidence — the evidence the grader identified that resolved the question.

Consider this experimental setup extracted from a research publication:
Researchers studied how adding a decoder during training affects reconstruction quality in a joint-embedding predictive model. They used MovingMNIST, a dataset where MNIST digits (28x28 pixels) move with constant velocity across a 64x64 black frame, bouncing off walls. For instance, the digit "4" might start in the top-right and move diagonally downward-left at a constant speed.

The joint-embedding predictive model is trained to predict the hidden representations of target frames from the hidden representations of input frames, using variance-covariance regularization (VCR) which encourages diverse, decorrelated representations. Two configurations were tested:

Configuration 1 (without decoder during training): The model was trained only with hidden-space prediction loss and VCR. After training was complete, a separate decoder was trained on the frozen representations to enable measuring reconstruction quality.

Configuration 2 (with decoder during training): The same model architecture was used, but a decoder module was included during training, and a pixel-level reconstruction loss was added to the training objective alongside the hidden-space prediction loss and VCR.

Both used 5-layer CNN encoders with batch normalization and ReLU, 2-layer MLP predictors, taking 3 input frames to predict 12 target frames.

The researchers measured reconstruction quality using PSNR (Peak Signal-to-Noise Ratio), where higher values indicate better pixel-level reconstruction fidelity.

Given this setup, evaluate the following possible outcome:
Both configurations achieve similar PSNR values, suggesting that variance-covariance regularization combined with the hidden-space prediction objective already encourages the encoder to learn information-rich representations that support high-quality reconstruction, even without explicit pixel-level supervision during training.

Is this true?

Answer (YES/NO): NO